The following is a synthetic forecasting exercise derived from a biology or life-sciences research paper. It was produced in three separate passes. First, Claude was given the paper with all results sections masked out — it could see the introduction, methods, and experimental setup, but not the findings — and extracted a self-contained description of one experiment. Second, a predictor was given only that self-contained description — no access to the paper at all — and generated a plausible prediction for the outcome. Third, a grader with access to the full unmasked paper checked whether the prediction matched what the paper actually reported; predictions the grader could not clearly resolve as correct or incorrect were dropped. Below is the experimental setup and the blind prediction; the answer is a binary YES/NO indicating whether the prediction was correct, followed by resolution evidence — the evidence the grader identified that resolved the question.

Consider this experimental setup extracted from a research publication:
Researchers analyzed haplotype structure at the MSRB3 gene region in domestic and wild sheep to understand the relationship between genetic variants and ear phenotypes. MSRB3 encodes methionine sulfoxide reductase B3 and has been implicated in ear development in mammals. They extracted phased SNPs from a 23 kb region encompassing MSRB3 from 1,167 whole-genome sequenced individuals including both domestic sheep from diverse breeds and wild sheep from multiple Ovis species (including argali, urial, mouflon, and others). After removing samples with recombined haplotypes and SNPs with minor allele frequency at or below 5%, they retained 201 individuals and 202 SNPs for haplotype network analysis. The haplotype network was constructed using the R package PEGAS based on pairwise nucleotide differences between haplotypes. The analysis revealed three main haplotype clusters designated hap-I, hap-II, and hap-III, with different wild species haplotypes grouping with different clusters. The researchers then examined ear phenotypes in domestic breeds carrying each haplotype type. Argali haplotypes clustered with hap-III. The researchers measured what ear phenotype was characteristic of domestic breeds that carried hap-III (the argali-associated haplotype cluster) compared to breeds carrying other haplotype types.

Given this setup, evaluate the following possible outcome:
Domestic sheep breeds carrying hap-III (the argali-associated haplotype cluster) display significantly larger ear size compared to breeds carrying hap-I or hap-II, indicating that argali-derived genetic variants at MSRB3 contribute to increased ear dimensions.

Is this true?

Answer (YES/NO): NO